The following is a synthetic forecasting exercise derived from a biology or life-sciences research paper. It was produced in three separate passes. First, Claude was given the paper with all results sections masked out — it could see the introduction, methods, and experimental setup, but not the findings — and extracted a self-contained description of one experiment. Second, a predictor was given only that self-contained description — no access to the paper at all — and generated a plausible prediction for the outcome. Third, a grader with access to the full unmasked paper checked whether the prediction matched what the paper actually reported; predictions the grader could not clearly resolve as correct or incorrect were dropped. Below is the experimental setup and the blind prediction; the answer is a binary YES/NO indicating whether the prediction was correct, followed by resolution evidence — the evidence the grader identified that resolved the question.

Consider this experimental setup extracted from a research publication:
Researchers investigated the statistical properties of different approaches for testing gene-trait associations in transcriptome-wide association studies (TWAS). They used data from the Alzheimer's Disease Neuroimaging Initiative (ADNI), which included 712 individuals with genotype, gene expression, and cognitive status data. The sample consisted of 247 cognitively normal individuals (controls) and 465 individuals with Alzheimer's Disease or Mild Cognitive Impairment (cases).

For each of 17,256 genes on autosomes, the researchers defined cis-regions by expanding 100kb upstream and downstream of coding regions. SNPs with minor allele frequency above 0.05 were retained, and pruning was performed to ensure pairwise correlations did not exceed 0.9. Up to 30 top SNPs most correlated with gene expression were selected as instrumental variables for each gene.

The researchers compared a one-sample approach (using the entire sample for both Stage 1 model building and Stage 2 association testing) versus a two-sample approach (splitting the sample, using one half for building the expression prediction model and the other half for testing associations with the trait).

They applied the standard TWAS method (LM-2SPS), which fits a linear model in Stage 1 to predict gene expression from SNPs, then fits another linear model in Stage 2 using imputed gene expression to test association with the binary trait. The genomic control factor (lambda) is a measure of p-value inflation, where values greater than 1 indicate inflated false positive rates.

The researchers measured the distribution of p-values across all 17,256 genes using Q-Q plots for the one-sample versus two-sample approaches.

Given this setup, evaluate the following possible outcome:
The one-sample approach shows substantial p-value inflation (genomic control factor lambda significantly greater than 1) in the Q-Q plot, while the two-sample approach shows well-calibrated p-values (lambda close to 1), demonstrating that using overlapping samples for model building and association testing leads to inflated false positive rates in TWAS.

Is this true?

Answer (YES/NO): NO